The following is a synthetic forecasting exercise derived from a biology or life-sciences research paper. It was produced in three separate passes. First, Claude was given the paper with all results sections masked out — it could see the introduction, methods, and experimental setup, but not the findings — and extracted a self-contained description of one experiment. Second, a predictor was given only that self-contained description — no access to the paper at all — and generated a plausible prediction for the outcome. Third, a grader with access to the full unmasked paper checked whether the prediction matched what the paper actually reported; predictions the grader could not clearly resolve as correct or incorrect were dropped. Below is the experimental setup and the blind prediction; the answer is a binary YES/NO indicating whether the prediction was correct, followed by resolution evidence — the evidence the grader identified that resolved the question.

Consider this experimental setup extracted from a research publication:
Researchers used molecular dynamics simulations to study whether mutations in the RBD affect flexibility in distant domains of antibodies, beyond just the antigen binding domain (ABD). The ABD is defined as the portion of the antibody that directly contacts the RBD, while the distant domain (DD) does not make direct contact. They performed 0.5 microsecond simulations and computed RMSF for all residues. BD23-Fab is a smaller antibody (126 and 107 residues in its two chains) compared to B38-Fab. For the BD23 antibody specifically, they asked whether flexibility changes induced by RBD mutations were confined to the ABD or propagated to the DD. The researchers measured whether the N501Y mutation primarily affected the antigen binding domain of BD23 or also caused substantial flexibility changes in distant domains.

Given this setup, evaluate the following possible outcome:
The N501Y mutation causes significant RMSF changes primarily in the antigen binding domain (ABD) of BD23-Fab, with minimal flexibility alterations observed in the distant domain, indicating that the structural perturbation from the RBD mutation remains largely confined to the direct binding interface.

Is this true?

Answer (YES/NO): NO